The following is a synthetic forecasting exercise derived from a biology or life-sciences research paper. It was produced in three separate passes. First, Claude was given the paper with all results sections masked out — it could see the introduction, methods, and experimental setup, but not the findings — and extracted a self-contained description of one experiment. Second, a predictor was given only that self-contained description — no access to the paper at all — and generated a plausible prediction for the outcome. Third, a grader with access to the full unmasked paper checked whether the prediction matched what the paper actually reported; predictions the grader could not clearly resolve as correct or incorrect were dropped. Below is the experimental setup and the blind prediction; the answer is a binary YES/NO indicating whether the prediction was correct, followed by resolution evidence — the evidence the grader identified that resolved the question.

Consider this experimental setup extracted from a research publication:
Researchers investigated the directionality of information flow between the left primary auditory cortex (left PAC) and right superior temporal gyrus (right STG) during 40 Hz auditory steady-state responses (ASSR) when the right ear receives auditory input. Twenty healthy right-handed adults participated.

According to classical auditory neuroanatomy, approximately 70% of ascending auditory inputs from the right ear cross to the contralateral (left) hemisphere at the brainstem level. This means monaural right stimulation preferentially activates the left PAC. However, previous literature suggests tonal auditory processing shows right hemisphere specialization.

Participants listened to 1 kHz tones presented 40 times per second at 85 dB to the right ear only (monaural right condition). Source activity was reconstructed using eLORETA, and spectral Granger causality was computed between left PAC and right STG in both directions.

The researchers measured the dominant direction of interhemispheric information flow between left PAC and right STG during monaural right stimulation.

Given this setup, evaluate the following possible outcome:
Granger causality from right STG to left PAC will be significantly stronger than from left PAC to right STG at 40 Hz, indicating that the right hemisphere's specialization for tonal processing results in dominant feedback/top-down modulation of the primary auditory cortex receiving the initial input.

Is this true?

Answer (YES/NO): NO